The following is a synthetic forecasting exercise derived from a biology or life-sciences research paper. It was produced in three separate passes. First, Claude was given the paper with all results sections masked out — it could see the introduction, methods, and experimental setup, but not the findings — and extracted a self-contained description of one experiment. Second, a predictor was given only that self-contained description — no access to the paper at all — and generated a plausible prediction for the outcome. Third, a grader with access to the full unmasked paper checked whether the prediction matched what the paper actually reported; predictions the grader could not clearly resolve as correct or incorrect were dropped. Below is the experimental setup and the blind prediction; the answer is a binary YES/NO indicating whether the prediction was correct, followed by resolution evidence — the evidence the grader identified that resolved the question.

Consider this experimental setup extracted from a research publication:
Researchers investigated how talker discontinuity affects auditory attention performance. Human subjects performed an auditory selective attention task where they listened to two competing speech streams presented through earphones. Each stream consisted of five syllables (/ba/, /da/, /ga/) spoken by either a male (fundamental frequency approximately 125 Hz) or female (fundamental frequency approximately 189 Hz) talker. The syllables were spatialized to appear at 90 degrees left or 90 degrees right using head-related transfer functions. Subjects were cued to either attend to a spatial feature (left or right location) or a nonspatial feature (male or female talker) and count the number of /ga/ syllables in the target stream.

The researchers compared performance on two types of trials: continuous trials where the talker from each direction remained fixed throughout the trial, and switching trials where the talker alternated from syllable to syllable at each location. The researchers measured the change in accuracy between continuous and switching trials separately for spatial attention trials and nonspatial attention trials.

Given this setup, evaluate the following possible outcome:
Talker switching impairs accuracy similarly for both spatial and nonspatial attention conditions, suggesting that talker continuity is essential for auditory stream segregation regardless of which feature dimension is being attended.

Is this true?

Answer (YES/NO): NO